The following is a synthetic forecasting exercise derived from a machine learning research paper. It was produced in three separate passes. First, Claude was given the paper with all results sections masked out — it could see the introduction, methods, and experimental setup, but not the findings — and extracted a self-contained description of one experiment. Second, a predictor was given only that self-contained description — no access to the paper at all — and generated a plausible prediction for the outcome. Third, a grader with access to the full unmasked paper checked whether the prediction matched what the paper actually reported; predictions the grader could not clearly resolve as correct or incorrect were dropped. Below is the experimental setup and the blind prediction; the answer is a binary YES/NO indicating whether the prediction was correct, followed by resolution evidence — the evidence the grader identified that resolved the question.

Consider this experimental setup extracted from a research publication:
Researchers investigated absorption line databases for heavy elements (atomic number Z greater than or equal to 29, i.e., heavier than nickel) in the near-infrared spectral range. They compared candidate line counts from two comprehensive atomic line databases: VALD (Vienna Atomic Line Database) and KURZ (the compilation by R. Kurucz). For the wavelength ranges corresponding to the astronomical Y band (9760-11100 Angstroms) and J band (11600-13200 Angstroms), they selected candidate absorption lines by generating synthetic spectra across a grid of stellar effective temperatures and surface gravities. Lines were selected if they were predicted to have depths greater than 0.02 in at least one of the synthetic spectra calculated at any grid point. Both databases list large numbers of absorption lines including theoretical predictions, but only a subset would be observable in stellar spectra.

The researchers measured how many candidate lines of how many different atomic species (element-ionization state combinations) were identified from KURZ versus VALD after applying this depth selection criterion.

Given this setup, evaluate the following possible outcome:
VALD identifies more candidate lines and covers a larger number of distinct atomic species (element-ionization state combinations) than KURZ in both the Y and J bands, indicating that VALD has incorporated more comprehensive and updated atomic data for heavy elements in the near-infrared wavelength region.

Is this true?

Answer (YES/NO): NO